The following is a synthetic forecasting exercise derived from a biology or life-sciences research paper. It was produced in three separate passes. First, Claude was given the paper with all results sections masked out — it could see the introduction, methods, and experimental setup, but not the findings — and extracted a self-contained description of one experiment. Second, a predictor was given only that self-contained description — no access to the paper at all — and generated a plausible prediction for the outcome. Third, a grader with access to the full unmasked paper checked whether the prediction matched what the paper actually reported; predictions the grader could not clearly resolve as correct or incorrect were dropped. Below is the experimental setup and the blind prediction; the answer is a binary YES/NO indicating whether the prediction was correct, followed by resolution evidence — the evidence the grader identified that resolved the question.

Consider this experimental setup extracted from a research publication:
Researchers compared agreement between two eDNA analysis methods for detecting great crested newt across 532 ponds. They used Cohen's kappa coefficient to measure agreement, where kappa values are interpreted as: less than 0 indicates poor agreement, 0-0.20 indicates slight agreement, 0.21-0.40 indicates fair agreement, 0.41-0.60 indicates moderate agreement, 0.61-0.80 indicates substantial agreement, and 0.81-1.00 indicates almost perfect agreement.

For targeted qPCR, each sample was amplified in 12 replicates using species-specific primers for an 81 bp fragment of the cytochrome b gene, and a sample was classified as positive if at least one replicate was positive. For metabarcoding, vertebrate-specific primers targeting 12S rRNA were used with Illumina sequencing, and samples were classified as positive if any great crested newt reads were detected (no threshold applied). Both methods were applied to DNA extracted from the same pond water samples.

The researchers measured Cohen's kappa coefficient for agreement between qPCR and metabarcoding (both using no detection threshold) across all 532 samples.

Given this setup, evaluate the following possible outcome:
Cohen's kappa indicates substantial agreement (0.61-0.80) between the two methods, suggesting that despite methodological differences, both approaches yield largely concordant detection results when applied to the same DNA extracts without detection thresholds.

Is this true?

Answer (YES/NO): NO